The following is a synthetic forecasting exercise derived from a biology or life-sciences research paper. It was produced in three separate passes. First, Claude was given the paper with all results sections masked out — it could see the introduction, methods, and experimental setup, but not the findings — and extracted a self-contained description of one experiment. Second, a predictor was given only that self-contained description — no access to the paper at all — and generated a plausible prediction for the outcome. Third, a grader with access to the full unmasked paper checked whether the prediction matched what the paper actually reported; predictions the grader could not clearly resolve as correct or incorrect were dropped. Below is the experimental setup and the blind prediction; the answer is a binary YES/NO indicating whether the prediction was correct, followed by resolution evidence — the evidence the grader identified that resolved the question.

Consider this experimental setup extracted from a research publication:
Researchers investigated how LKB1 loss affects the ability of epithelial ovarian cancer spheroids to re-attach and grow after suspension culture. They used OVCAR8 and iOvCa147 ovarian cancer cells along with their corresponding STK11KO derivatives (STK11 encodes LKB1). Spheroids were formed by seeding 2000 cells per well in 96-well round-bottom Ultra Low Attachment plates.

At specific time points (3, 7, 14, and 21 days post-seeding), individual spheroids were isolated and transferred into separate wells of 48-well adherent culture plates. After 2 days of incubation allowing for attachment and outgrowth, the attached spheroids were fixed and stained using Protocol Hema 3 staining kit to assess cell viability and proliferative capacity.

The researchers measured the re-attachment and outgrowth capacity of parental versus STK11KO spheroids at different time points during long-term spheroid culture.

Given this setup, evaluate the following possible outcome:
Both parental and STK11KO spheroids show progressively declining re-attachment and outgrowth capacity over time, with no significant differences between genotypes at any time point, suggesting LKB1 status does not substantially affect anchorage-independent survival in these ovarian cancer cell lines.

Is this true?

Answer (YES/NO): NO